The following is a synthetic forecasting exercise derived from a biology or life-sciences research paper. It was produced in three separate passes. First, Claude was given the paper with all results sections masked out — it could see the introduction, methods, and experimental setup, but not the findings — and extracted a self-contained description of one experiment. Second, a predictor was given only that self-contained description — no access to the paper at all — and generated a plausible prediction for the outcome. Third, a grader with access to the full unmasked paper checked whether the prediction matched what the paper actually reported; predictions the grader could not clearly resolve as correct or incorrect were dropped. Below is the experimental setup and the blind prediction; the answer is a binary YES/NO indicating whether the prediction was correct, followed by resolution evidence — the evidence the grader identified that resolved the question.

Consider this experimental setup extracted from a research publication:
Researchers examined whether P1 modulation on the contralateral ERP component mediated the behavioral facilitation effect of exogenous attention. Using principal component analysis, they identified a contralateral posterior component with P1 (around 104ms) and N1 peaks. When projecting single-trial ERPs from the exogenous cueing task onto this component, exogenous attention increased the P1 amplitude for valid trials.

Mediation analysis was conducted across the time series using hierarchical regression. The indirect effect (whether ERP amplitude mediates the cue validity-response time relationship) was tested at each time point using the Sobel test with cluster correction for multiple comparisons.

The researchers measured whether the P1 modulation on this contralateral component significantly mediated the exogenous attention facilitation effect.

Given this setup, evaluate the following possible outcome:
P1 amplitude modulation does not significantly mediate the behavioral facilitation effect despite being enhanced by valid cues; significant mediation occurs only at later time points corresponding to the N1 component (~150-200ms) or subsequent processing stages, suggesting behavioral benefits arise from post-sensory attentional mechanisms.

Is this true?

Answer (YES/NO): NO